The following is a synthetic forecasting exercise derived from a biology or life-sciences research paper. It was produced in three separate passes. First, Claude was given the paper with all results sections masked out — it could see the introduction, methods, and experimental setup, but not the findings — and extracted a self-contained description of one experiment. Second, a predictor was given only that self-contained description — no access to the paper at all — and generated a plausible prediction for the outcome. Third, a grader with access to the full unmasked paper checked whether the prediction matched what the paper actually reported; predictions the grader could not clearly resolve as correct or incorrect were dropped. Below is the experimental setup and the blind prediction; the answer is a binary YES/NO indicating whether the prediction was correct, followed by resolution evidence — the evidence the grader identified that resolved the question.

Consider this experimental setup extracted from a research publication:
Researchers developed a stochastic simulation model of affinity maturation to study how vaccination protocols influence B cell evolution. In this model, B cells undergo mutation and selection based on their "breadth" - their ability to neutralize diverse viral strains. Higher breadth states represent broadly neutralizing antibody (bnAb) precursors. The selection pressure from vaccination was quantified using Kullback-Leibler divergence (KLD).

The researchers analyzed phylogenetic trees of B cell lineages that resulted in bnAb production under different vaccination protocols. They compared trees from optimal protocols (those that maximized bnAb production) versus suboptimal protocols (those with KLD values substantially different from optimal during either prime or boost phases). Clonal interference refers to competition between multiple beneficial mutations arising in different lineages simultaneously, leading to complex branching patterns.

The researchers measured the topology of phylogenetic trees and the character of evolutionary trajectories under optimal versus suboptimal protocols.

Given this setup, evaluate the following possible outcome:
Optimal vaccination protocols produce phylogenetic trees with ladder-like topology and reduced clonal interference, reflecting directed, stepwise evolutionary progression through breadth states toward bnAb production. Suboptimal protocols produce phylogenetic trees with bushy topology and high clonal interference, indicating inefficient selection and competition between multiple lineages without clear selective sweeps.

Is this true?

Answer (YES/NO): NO